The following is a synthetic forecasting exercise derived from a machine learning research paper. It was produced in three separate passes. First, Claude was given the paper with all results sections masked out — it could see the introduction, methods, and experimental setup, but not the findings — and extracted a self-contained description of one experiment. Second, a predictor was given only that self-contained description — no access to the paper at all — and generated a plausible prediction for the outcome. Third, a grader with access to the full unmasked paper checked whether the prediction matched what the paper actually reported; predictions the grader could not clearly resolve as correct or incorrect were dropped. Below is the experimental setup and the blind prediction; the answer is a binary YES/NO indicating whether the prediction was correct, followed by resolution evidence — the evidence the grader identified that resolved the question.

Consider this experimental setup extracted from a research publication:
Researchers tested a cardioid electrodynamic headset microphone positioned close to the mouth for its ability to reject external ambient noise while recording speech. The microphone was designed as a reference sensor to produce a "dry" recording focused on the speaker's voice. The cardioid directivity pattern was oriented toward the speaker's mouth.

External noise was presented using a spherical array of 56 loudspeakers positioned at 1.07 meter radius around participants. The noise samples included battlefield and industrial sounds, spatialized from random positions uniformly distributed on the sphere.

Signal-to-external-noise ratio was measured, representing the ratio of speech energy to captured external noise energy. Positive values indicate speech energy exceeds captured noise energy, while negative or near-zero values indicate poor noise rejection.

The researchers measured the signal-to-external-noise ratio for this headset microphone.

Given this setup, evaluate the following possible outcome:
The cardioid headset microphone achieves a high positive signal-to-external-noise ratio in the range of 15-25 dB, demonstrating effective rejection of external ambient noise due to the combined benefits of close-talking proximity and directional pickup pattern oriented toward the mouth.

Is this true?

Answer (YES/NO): NO